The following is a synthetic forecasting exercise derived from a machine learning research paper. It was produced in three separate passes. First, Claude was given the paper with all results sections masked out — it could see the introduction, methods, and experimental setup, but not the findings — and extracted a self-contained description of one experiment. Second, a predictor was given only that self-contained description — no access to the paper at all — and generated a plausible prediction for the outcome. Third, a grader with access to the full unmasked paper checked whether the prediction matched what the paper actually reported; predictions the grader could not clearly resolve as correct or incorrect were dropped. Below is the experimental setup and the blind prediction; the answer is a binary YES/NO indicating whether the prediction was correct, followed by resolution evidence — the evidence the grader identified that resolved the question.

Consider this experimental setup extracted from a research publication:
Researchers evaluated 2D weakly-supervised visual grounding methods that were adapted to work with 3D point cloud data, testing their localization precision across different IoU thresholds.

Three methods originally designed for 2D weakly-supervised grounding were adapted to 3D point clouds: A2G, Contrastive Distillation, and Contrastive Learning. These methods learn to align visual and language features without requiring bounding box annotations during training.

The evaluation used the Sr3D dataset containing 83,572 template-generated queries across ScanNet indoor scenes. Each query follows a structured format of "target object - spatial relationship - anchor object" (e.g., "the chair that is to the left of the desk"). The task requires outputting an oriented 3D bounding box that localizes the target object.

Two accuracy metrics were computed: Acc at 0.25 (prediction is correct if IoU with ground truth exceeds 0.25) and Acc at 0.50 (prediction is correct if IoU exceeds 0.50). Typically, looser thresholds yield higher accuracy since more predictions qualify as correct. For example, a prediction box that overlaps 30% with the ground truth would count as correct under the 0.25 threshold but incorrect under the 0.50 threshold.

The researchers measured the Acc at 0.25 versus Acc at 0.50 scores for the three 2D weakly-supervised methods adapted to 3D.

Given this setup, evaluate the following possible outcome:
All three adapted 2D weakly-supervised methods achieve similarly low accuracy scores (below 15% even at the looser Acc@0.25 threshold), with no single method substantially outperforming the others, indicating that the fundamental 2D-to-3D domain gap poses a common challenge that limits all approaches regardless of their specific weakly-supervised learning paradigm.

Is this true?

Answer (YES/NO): YES